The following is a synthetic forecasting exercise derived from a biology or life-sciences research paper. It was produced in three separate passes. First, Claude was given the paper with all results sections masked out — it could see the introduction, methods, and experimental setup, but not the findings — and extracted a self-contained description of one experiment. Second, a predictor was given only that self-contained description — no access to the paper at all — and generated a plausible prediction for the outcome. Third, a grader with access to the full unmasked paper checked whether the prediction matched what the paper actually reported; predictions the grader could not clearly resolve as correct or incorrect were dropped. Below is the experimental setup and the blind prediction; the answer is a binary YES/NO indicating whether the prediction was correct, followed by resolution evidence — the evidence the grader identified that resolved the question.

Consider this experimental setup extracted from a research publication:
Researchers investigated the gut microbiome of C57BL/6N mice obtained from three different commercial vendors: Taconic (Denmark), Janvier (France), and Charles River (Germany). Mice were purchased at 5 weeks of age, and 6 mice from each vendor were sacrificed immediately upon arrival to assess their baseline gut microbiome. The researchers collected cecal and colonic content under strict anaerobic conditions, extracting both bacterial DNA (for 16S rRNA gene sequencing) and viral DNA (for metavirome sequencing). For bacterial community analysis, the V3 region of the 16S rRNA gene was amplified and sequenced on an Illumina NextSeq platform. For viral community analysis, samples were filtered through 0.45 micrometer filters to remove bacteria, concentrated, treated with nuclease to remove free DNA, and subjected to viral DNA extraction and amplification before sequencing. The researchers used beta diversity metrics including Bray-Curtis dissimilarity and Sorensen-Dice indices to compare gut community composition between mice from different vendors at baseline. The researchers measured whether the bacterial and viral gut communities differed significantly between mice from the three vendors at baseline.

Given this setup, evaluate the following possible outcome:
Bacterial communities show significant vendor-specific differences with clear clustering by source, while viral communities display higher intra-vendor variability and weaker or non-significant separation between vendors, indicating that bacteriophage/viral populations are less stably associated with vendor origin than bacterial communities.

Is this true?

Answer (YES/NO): NO